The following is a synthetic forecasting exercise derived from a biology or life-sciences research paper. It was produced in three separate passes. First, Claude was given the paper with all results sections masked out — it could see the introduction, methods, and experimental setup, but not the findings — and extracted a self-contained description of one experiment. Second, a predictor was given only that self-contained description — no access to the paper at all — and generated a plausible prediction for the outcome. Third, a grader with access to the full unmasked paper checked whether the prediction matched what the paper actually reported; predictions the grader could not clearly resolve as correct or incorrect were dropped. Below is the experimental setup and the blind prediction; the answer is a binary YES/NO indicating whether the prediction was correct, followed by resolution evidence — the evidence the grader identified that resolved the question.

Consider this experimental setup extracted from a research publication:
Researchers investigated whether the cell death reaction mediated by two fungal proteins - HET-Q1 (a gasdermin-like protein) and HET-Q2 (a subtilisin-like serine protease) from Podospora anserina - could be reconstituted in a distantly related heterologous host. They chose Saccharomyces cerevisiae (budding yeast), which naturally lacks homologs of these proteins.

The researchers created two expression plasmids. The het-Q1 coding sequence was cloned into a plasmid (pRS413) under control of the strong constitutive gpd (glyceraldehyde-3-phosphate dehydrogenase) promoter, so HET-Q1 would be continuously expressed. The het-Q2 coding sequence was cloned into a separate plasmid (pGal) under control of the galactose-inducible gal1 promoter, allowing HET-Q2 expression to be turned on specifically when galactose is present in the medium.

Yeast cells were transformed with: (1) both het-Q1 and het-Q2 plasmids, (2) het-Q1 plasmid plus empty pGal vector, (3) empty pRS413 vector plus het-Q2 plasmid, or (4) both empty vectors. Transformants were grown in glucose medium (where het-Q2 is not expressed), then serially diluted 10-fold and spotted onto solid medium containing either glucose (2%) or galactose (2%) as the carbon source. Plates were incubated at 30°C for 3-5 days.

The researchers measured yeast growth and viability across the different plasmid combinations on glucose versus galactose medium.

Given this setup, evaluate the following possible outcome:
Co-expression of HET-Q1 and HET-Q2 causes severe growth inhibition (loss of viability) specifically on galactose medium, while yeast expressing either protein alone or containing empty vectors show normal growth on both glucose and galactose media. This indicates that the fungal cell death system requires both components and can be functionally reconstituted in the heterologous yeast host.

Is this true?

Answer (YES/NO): YES